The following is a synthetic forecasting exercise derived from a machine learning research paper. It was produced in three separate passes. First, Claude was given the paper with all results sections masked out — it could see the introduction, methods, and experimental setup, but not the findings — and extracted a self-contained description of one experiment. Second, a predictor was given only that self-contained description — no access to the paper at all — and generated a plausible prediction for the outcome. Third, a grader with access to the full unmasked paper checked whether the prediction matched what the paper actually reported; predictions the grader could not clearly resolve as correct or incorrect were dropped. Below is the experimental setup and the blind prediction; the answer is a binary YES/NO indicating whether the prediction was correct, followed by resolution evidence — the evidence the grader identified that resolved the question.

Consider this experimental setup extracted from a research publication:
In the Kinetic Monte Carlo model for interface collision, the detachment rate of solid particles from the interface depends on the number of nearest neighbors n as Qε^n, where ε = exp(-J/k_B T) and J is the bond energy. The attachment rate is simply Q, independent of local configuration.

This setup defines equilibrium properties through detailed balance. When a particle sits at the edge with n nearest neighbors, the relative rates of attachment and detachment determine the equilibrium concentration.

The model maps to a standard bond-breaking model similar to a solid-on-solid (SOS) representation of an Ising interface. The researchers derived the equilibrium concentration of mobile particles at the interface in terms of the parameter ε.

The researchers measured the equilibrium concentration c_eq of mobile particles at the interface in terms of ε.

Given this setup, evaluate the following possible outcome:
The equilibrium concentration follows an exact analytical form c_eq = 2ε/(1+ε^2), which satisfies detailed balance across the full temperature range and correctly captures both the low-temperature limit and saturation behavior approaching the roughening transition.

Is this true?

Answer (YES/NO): NO